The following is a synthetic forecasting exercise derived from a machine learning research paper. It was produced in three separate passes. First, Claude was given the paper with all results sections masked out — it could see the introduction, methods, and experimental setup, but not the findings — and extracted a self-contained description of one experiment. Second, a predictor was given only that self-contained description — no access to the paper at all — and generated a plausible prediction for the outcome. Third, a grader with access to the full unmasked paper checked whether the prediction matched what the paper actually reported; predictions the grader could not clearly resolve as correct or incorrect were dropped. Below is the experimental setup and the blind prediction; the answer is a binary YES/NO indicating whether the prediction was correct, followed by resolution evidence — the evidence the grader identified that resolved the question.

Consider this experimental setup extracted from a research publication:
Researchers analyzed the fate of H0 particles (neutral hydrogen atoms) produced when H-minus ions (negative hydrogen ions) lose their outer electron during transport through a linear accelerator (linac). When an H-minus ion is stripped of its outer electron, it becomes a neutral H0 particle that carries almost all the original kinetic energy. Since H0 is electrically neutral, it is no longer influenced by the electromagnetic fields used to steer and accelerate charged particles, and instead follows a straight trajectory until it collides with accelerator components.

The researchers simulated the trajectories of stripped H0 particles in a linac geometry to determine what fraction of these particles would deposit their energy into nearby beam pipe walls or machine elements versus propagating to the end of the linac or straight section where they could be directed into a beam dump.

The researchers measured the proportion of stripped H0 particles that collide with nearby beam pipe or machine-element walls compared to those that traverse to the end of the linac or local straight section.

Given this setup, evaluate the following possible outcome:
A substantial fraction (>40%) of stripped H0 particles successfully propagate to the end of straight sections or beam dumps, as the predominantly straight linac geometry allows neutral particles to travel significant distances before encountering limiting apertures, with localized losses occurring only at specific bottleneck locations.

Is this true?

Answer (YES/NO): YES